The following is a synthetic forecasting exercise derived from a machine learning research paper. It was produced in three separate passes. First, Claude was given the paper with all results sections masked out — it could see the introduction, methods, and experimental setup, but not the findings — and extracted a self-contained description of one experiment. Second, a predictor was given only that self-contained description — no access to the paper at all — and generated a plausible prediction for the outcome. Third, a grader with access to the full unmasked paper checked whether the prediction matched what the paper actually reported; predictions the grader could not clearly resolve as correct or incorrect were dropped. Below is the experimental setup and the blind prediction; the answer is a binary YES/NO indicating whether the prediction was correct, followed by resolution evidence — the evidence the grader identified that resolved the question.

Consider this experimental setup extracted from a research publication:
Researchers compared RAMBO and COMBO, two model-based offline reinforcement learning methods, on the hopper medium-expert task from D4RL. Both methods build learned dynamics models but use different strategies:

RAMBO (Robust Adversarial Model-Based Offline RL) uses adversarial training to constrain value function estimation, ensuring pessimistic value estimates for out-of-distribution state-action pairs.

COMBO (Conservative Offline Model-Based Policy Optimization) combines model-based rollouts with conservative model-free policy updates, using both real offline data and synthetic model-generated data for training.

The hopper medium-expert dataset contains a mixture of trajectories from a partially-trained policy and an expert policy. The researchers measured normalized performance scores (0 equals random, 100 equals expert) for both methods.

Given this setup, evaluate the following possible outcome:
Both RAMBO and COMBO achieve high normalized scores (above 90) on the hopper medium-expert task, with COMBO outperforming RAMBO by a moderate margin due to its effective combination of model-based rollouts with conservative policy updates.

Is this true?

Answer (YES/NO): NO